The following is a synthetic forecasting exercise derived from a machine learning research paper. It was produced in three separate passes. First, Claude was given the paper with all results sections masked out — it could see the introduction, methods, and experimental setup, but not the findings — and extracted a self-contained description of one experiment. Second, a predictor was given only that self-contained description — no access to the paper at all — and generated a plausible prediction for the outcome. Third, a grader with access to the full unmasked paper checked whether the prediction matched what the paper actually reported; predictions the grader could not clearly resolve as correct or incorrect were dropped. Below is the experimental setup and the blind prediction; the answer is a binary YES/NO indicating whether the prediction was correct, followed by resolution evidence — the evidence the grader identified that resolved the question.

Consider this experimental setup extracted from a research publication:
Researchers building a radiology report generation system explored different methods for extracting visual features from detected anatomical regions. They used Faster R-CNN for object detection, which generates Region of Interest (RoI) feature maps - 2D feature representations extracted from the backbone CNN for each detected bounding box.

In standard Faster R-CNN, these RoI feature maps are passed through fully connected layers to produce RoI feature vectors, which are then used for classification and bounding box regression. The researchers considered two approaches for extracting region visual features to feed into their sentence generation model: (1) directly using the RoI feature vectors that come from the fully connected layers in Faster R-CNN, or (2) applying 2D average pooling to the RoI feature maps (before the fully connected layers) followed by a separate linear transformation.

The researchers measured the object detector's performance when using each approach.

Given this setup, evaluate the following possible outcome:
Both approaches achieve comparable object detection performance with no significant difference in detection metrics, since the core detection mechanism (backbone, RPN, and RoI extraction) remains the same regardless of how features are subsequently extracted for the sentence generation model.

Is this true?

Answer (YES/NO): NO